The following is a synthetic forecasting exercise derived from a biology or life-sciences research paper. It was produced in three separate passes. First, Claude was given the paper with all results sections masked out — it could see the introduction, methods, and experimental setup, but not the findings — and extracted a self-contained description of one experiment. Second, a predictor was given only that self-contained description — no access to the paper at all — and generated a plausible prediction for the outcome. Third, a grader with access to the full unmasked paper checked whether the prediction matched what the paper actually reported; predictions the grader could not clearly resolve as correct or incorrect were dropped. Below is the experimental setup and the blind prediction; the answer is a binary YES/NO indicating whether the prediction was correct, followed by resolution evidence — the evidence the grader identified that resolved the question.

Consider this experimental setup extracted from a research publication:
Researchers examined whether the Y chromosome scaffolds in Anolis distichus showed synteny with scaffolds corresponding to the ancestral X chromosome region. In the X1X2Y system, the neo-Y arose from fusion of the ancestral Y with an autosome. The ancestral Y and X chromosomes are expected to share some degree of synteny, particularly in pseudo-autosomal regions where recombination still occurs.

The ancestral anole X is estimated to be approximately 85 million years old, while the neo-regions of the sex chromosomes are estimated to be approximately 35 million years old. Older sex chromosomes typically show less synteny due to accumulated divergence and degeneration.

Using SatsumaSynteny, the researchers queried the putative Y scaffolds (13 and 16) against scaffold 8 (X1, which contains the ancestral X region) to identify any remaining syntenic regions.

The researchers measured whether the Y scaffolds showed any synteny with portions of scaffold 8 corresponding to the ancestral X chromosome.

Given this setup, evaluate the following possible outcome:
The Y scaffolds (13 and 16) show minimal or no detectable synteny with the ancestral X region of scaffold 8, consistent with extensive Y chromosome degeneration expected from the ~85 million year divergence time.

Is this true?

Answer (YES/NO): NO